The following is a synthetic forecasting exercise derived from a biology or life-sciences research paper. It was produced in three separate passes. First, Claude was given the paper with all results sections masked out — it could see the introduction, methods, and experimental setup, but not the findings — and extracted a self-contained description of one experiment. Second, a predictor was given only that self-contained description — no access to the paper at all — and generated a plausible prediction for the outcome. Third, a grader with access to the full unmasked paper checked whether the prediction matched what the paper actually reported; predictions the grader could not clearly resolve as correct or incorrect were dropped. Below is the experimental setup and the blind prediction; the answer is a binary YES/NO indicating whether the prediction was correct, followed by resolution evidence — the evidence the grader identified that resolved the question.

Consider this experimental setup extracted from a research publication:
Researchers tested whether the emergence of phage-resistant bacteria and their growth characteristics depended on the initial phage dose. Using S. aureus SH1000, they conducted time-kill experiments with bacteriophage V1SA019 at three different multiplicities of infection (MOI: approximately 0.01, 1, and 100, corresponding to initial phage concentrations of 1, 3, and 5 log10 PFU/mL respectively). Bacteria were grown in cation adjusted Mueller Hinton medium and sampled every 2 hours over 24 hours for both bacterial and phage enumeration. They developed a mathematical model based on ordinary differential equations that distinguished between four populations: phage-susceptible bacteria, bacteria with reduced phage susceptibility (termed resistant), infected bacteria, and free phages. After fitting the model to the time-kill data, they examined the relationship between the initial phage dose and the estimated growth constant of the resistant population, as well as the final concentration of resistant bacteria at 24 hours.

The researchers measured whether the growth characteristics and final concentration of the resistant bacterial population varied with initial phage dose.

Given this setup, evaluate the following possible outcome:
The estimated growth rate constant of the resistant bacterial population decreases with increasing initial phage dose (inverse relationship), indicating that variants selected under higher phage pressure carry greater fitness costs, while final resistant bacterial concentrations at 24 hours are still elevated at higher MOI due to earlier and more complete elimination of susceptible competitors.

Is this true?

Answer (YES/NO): NO